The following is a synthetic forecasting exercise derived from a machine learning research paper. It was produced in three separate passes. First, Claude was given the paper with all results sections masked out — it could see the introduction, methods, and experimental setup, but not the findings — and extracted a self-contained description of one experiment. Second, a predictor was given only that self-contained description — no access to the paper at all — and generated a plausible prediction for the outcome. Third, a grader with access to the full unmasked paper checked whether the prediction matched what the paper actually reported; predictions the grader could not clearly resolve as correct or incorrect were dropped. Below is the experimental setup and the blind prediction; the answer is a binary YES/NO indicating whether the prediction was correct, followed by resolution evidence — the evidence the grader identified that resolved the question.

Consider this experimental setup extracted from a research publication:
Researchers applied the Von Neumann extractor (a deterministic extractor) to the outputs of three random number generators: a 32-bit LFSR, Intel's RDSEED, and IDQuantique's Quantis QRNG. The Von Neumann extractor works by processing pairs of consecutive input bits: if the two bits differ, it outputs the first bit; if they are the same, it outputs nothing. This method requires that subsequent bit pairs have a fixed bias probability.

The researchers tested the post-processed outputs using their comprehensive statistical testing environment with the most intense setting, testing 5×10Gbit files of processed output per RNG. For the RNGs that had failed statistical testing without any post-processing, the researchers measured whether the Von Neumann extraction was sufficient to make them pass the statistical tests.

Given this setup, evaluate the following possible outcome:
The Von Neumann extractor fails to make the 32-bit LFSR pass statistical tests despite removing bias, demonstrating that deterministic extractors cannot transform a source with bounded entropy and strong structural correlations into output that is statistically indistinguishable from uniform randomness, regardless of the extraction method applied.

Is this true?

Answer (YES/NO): NO